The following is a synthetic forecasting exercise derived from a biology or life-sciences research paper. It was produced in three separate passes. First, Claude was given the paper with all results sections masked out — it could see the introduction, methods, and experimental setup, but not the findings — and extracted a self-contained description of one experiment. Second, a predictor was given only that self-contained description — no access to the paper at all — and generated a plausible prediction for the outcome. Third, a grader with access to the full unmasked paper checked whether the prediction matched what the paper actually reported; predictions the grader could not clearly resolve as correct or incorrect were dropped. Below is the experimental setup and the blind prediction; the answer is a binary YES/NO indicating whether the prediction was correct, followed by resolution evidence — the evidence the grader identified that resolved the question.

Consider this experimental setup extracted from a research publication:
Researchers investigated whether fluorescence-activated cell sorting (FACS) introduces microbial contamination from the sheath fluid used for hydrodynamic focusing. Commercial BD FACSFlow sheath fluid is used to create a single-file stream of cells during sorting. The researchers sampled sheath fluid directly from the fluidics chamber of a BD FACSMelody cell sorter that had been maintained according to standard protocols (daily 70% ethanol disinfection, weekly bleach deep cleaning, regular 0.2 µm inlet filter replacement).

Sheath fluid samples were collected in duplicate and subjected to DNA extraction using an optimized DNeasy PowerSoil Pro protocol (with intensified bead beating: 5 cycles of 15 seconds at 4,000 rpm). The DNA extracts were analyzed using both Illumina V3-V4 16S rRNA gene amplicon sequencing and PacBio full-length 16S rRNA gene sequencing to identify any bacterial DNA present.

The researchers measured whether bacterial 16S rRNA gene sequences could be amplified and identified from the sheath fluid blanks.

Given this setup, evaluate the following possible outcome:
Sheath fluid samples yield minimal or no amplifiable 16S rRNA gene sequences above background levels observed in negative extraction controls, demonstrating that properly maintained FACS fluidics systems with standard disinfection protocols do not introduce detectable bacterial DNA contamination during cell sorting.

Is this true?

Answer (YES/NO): NO